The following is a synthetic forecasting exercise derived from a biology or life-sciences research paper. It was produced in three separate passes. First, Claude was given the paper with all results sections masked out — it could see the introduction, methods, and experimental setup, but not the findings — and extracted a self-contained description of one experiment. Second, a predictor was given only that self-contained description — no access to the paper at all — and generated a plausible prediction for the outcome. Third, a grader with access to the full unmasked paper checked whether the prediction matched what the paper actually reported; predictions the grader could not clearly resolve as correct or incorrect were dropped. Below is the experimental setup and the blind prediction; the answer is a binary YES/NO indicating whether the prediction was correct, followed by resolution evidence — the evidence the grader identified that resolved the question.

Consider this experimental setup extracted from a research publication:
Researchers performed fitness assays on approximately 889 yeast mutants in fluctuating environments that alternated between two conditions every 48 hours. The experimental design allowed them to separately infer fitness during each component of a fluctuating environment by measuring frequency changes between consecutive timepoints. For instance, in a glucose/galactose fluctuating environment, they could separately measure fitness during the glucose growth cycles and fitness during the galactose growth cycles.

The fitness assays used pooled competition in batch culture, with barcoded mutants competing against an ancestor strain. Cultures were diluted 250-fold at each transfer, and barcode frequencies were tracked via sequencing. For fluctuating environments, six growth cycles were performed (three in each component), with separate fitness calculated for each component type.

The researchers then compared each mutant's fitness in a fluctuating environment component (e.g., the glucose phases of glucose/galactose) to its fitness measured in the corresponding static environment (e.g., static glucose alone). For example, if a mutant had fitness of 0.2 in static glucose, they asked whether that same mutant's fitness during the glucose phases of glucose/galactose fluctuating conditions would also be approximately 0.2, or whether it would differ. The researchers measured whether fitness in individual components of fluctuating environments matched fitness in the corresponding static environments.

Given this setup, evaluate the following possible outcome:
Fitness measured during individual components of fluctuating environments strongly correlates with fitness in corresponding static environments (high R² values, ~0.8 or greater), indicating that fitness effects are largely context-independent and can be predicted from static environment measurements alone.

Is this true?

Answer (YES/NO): NO